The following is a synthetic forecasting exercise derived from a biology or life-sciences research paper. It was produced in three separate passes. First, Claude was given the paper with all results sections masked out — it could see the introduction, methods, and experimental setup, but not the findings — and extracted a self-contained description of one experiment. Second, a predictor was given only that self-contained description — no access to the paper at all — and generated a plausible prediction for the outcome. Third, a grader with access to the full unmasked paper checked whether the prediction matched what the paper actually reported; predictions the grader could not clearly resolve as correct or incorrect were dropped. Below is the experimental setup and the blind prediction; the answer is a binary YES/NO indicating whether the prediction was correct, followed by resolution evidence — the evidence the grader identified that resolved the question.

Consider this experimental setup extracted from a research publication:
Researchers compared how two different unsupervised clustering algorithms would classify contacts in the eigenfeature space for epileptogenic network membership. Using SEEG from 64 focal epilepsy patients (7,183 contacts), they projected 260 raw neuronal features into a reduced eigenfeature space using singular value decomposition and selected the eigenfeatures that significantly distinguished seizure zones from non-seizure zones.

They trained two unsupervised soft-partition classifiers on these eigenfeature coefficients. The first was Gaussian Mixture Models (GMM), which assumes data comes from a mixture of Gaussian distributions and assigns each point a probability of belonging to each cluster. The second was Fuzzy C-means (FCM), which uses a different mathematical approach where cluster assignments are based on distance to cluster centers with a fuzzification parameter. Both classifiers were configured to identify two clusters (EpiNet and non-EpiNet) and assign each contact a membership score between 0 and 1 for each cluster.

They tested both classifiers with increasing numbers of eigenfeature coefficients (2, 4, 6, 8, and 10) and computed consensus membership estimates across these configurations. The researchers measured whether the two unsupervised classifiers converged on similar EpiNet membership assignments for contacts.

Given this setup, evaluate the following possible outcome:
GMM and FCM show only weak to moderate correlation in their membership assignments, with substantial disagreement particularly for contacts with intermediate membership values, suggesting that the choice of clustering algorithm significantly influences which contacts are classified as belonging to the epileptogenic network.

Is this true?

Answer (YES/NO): NO